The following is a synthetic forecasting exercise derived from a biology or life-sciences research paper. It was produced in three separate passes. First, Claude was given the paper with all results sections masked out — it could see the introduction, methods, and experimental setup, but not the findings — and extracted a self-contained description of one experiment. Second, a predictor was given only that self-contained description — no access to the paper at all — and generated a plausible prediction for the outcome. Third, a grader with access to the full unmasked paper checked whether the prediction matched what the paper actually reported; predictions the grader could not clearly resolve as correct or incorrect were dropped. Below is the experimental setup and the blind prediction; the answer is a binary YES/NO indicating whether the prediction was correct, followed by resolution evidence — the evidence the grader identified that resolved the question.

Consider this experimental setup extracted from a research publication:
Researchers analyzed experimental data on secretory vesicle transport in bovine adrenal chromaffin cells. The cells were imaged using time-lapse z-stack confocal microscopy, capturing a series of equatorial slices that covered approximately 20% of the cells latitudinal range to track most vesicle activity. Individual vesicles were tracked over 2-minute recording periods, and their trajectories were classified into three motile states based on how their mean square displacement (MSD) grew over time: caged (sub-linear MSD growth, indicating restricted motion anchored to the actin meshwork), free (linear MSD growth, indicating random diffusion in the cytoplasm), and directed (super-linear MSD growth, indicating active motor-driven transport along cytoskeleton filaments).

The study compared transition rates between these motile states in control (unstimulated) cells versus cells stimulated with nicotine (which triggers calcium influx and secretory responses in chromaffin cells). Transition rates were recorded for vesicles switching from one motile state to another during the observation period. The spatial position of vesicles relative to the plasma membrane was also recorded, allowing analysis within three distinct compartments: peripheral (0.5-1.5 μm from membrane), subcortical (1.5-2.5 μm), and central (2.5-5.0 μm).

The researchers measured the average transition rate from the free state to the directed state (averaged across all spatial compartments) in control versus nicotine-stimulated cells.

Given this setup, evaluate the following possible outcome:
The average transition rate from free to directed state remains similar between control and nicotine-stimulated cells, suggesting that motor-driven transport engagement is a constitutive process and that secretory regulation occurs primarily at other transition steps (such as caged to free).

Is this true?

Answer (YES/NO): NO